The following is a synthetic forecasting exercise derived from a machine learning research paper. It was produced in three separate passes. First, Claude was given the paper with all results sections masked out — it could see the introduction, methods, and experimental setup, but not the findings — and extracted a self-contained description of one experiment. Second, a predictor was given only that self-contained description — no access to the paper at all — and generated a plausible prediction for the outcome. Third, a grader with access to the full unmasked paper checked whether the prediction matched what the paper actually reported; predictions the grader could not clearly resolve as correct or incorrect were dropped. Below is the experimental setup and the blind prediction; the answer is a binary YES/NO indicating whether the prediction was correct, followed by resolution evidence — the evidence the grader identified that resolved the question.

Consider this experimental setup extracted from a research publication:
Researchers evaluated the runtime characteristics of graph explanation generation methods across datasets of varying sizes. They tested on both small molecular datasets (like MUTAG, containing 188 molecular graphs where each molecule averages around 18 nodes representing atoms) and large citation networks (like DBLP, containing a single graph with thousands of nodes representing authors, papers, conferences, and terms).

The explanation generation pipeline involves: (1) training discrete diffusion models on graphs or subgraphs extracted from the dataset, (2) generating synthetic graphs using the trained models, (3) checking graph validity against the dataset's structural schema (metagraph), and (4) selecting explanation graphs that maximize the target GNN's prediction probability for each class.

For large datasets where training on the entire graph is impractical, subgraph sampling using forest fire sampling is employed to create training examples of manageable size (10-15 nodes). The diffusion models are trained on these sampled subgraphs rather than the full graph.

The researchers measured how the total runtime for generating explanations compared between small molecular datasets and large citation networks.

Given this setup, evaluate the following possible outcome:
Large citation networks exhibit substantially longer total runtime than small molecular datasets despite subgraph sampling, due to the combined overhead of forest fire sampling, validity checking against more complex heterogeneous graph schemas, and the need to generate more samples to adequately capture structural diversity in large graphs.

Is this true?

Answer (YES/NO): NO